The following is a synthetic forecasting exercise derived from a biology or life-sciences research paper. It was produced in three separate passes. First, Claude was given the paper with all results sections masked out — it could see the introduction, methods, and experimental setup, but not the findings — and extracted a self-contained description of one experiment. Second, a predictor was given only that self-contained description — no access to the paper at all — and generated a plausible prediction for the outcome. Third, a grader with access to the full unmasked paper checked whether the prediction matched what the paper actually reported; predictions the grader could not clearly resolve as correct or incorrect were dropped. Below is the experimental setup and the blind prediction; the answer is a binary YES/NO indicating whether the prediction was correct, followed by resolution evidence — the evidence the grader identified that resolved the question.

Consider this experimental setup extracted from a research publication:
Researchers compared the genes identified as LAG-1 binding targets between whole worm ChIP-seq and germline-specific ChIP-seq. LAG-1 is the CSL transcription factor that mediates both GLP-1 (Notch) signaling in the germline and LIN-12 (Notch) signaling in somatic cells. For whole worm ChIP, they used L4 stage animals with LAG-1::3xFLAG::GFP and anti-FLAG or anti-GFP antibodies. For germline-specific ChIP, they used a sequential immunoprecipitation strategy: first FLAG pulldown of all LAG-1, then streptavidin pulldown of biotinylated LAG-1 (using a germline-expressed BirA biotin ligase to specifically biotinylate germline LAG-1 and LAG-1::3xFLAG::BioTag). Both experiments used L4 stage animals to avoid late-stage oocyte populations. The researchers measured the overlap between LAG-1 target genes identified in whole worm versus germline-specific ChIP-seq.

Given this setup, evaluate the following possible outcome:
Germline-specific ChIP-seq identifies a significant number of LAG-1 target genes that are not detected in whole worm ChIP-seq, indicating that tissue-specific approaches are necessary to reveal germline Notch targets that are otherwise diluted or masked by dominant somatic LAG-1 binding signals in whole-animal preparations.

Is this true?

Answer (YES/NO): NO